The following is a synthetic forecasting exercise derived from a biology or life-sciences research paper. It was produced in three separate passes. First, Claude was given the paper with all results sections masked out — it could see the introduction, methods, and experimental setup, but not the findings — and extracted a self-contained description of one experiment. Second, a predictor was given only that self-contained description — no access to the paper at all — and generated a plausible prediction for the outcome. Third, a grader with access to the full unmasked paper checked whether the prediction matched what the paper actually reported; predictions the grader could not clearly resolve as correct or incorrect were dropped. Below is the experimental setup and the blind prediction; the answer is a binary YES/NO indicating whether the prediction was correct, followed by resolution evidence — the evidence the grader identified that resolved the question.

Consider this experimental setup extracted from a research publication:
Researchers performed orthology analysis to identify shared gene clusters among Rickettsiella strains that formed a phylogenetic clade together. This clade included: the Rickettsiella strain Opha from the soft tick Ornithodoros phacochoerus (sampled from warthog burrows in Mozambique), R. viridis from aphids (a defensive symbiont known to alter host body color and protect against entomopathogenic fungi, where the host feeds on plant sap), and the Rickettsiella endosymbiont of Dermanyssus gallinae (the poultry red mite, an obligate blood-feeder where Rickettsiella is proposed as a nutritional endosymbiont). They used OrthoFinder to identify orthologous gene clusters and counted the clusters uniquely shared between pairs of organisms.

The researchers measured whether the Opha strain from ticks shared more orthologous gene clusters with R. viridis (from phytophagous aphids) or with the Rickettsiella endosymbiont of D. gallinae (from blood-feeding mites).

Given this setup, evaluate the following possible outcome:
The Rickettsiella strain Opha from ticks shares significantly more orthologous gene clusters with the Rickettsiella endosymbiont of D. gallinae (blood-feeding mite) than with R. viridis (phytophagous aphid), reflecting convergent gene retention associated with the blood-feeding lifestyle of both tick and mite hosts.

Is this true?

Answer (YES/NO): NO